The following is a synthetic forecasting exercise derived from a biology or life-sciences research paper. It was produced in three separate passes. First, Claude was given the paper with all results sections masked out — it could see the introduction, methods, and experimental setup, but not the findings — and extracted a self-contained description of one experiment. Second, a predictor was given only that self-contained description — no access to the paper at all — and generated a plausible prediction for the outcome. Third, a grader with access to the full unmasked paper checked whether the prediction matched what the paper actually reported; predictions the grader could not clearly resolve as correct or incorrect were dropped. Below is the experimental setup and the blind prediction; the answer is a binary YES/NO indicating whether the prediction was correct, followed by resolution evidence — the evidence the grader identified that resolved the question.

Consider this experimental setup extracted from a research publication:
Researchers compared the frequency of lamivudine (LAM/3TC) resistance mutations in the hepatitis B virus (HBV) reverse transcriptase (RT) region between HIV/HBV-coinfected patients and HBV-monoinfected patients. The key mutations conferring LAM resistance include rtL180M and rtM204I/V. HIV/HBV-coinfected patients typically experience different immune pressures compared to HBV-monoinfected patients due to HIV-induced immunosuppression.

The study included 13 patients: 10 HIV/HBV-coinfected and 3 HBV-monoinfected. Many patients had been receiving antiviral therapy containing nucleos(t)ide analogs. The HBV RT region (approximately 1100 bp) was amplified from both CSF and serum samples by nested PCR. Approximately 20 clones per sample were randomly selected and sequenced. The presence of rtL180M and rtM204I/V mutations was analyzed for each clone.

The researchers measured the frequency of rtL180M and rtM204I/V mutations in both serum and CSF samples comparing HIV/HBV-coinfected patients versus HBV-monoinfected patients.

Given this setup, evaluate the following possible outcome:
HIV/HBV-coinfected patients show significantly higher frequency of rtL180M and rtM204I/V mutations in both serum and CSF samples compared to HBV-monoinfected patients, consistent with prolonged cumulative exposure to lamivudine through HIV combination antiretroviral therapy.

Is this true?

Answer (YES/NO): NO